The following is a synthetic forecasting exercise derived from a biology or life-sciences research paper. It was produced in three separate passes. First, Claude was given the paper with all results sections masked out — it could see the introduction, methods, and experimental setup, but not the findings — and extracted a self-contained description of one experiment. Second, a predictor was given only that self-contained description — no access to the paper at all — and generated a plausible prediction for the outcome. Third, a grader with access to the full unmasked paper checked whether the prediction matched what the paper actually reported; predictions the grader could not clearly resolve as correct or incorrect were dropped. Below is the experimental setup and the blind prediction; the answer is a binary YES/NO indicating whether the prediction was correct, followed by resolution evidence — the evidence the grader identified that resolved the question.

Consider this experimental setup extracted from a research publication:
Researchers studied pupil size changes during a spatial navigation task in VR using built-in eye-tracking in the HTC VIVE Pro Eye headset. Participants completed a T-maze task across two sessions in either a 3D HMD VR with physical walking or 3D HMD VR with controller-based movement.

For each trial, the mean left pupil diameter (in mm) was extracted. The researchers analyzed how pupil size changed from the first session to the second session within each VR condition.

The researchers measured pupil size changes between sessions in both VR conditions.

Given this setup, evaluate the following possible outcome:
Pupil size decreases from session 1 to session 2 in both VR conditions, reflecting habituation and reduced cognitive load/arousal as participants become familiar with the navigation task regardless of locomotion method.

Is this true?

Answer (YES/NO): YES